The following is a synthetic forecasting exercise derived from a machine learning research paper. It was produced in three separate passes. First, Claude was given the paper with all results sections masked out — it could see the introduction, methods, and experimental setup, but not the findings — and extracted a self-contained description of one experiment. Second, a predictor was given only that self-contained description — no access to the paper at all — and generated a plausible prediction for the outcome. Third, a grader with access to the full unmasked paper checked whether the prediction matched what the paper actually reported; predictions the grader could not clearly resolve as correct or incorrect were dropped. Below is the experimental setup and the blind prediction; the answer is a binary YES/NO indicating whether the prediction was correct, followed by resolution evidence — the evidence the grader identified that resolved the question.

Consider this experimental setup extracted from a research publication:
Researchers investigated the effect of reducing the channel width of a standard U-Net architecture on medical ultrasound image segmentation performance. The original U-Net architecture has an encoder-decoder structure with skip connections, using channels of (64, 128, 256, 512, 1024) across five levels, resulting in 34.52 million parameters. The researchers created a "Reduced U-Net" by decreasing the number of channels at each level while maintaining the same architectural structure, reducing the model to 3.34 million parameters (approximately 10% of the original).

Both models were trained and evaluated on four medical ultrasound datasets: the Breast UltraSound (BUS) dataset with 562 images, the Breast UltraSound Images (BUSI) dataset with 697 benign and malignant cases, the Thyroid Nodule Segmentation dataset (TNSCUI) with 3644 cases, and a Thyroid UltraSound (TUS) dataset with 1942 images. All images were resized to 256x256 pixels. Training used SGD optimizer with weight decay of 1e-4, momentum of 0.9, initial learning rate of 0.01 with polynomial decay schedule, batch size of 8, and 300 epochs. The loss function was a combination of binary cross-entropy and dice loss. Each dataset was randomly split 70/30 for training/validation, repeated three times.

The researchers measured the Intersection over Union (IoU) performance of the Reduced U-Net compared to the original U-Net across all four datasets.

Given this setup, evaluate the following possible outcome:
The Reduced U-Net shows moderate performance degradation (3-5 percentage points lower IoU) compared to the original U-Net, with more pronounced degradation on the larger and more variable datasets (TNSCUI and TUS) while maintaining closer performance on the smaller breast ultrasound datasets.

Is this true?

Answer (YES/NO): NO